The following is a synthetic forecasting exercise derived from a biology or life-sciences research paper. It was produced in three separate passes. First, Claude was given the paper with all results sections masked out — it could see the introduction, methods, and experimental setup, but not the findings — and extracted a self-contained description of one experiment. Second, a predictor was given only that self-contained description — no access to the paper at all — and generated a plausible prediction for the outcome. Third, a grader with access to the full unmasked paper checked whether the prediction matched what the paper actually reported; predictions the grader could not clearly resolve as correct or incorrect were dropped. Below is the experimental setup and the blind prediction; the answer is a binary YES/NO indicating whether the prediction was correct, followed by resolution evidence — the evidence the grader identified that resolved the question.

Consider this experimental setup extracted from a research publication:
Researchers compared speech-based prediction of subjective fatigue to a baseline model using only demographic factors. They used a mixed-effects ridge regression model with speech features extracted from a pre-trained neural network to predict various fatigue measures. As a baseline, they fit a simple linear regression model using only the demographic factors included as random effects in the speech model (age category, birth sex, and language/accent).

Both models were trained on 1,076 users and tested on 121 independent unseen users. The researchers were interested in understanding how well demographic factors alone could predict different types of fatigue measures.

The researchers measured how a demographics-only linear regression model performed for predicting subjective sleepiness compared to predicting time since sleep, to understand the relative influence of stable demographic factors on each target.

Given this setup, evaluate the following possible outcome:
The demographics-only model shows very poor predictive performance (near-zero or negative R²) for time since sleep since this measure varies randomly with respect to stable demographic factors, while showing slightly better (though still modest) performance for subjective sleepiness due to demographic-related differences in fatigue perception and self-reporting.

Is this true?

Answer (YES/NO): YES